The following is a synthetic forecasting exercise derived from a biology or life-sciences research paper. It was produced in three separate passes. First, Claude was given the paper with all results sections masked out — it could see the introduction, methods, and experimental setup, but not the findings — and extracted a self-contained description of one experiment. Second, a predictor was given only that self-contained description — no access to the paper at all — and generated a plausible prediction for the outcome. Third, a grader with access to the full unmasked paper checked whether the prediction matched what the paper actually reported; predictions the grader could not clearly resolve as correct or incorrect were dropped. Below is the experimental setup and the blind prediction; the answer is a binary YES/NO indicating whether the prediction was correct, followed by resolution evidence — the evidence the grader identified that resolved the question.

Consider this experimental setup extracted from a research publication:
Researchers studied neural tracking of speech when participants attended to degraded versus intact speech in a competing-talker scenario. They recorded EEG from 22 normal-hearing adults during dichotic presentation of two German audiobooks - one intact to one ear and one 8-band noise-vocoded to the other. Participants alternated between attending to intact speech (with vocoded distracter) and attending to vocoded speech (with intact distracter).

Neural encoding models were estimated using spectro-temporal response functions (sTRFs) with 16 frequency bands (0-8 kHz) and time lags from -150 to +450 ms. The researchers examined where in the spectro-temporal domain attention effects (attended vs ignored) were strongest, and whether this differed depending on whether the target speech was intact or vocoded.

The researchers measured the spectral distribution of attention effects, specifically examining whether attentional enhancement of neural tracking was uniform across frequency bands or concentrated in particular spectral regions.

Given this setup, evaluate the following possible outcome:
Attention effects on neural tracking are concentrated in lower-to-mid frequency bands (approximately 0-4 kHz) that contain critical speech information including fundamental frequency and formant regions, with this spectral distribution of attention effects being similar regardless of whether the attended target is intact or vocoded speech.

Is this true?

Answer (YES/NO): NO